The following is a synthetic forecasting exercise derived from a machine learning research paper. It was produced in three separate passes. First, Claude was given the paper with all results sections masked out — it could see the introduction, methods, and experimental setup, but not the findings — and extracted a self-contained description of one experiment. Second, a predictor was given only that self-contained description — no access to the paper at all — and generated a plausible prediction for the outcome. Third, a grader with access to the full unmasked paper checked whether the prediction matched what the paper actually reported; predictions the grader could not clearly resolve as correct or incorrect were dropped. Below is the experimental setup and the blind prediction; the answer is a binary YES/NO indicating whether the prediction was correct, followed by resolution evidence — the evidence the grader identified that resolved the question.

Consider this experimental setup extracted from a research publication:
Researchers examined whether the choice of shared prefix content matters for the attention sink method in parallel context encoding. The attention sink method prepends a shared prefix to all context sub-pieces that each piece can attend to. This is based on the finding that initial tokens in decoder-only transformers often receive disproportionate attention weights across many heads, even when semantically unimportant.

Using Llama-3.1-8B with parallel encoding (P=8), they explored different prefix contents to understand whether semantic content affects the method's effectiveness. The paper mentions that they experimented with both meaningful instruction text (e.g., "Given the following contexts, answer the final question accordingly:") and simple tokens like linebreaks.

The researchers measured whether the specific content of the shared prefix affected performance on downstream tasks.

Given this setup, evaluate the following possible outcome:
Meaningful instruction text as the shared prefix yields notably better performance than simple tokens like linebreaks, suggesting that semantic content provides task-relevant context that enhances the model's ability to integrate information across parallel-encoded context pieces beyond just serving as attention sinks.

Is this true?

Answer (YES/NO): NO